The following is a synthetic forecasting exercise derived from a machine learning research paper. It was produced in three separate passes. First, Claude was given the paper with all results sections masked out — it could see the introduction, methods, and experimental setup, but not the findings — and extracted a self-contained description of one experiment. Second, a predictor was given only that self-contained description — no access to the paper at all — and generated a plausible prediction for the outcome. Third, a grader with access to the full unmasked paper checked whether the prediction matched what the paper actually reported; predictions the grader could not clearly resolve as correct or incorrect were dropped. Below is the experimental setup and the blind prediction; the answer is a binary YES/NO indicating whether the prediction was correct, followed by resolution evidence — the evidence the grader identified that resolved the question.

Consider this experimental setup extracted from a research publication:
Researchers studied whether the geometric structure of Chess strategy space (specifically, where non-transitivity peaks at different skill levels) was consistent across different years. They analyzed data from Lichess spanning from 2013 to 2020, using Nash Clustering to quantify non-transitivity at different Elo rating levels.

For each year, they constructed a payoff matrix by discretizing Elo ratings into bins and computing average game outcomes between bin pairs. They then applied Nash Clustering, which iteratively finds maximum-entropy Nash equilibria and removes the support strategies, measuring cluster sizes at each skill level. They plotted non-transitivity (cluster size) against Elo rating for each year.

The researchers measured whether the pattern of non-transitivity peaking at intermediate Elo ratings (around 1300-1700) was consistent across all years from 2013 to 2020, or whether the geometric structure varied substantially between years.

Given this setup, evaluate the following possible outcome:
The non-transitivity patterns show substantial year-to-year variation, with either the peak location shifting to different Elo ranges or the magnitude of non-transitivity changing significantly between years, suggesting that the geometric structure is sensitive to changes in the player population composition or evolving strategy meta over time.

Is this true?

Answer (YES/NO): NO